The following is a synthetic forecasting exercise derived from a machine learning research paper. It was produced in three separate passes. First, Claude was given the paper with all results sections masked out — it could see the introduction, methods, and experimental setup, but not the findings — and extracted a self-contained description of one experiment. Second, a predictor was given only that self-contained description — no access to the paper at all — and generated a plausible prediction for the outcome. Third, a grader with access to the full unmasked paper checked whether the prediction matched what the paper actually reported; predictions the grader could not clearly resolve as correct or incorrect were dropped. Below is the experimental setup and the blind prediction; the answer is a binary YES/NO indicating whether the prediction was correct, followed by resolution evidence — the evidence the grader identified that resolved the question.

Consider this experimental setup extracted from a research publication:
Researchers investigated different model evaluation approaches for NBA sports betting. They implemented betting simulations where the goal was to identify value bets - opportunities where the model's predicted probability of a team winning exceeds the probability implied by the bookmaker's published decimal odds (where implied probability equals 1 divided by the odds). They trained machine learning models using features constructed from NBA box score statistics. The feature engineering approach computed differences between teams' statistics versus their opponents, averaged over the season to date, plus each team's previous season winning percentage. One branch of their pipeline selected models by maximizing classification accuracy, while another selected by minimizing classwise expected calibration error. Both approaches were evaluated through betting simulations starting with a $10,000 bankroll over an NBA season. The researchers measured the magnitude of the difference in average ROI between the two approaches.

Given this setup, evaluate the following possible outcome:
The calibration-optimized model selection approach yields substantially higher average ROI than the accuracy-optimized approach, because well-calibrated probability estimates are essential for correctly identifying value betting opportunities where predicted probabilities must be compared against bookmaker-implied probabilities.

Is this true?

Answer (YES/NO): YES